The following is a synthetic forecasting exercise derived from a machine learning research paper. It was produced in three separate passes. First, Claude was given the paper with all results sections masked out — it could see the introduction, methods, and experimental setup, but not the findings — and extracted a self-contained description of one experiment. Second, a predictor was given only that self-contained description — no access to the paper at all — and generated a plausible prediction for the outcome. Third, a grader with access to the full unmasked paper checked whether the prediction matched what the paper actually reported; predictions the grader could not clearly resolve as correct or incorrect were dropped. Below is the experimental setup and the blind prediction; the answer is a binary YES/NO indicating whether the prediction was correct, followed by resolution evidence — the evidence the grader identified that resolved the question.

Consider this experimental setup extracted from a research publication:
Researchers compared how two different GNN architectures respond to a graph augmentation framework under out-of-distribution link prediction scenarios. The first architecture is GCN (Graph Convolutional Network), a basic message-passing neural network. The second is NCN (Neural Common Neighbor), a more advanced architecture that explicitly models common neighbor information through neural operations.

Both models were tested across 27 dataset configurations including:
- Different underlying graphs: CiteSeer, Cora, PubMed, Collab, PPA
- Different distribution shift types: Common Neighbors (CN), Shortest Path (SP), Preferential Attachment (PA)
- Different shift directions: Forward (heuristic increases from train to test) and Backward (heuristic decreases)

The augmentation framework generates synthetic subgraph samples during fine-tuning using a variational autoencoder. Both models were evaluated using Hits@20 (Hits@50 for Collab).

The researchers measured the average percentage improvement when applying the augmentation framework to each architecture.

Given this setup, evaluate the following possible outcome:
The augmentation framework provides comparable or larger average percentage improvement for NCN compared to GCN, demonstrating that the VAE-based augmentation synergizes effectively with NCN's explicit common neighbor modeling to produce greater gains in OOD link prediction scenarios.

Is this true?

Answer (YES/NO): YES